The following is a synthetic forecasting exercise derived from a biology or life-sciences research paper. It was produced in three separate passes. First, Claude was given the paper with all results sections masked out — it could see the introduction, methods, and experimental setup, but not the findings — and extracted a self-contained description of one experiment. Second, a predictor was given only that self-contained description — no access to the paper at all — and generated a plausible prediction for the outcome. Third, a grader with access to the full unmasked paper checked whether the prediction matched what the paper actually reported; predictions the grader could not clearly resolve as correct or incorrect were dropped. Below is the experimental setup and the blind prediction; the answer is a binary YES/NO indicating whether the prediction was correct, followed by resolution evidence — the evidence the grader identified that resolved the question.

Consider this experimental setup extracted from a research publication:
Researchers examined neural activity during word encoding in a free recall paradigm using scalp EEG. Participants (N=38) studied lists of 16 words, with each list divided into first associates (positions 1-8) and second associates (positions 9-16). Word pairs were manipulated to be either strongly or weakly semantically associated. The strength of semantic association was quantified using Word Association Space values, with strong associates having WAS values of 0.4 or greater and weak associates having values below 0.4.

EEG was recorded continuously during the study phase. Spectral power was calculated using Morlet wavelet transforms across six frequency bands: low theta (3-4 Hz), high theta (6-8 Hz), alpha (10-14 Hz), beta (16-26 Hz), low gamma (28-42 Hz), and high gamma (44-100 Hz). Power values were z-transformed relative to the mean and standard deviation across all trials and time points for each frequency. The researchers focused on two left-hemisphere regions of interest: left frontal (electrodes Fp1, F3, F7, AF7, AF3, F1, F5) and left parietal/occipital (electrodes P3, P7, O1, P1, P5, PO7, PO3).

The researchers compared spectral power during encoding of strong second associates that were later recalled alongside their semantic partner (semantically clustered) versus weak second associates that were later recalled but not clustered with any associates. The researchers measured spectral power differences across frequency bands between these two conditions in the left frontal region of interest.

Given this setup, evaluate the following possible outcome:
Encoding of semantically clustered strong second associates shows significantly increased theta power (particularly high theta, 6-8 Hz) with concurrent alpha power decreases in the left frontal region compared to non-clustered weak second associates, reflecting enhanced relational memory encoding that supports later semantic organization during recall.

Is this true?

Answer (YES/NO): NO